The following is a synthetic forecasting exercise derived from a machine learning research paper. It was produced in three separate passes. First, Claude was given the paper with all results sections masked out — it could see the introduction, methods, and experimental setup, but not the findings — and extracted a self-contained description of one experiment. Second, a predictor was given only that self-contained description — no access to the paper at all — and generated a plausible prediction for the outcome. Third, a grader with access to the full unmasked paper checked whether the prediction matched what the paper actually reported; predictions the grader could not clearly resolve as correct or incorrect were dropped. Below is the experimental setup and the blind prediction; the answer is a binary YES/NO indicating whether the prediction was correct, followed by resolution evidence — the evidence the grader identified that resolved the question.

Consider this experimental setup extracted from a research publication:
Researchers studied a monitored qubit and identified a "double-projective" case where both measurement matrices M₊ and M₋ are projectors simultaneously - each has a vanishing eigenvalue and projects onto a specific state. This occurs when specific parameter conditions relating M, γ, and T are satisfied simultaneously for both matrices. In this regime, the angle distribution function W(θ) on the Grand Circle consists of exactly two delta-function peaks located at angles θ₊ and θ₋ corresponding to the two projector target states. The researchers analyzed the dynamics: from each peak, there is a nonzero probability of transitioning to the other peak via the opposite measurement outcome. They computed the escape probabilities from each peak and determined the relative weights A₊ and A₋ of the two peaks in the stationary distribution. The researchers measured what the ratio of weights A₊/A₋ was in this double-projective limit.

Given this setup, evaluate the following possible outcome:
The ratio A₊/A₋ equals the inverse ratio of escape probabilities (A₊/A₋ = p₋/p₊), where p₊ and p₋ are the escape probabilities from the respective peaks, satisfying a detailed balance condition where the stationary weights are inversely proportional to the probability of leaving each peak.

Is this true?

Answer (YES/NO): YES